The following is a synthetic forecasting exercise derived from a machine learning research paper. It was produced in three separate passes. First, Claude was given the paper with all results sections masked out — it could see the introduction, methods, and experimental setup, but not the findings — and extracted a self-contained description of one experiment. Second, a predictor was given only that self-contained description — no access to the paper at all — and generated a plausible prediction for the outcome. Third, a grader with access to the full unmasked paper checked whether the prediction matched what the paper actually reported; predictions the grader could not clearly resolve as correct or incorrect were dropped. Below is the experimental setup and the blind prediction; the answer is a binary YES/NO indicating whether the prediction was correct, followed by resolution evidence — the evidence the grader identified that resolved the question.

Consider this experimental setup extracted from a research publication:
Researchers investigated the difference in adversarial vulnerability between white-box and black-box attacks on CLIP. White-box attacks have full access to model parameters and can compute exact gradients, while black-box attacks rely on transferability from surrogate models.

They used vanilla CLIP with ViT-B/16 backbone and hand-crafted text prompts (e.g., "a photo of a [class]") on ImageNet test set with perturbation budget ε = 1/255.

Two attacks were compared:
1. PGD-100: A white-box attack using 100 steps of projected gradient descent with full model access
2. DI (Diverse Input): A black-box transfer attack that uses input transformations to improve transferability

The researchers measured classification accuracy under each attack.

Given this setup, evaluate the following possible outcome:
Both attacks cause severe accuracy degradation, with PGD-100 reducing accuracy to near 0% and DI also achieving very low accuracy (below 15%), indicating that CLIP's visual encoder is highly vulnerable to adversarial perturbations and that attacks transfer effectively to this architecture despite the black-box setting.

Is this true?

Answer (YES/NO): YES